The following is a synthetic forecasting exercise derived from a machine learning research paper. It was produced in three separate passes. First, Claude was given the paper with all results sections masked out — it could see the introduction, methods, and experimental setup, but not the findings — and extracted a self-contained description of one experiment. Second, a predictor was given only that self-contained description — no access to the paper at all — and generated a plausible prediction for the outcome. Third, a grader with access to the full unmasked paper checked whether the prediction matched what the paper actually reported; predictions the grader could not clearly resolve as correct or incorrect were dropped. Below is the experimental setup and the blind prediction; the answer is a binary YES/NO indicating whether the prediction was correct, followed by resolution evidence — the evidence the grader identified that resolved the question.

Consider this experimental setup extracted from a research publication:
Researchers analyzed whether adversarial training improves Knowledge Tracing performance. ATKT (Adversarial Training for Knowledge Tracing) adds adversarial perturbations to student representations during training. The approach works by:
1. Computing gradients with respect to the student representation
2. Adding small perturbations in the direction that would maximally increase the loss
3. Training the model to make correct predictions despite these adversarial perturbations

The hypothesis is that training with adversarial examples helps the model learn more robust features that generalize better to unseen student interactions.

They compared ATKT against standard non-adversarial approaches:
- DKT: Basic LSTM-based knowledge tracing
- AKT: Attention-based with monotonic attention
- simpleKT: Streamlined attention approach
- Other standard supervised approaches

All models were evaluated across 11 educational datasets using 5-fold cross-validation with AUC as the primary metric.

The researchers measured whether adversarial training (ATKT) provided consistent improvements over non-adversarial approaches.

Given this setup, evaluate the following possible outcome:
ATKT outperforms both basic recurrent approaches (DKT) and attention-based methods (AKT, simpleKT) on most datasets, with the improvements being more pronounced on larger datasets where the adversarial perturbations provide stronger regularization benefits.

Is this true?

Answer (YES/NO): NO